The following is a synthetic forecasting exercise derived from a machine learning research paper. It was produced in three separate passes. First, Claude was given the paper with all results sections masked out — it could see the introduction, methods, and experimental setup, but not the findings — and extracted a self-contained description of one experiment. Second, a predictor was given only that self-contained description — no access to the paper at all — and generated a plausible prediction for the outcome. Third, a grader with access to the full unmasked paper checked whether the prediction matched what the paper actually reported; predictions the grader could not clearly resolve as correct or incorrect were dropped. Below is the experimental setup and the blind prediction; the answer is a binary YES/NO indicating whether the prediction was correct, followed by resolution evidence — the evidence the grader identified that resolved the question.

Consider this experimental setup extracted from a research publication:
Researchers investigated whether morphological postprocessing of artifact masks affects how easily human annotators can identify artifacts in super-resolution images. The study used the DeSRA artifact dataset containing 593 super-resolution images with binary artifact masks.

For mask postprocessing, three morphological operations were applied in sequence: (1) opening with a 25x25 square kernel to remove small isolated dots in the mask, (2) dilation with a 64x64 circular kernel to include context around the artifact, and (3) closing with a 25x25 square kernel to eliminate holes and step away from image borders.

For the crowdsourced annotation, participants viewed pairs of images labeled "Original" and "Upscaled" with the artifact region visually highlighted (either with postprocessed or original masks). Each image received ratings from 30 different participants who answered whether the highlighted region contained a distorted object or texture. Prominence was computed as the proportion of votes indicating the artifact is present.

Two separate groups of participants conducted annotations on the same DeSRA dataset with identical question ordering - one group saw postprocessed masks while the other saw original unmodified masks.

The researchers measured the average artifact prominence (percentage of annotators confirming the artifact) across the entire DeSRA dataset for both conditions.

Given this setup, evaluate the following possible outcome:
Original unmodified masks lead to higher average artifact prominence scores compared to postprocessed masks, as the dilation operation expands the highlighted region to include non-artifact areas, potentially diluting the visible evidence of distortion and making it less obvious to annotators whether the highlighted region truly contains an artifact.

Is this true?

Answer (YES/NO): NO